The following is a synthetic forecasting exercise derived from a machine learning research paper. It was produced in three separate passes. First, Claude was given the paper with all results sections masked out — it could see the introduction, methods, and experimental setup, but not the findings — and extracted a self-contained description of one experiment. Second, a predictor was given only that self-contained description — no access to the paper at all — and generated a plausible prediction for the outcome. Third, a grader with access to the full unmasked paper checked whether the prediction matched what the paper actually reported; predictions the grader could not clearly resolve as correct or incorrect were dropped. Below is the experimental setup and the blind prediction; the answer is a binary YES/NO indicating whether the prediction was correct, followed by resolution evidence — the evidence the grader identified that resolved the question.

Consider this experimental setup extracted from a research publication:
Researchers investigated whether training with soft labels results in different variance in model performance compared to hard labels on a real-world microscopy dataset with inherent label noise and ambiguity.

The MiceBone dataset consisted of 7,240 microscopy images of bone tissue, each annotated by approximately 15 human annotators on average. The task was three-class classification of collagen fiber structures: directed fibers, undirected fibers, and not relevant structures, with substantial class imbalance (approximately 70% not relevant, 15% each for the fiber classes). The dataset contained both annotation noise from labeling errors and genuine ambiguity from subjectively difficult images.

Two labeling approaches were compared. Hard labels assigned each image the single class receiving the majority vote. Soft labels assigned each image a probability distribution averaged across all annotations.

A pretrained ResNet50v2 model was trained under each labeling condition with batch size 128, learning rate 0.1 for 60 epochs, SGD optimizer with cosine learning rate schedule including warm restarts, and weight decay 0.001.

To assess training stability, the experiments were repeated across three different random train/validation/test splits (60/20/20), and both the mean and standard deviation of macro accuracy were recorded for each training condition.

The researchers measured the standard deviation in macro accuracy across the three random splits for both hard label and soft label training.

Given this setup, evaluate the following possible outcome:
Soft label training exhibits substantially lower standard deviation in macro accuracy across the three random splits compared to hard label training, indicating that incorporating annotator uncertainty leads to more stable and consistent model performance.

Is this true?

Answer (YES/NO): NO